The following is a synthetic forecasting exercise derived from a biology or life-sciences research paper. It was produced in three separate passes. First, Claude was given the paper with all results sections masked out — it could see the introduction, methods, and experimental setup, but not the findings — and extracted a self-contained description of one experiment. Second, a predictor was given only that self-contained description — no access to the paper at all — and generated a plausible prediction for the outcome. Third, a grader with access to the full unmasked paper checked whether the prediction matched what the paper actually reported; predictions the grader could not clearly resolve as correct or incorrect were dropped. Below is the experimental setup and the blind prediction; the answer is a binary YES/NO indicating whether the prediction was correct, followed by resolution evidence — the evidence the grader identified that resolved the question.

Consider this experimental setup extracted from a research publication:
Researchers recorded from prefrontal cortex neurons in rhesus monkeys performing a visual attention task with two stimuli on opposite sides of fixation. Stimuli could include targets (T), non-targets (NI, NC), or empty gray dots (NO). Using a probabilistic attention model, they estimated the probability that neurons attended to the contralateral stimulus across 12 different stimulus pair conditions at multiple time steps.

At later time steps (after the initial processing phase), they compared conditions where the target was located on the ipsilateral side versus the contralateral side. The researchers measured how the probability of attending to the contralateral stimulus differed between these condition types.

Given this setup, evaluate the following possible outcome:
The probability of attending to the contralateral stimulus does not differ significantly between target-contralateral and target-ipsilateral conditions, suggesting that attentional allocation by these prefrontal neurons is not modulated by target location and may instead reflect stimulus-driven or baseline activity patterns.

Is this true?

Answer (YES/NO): NO